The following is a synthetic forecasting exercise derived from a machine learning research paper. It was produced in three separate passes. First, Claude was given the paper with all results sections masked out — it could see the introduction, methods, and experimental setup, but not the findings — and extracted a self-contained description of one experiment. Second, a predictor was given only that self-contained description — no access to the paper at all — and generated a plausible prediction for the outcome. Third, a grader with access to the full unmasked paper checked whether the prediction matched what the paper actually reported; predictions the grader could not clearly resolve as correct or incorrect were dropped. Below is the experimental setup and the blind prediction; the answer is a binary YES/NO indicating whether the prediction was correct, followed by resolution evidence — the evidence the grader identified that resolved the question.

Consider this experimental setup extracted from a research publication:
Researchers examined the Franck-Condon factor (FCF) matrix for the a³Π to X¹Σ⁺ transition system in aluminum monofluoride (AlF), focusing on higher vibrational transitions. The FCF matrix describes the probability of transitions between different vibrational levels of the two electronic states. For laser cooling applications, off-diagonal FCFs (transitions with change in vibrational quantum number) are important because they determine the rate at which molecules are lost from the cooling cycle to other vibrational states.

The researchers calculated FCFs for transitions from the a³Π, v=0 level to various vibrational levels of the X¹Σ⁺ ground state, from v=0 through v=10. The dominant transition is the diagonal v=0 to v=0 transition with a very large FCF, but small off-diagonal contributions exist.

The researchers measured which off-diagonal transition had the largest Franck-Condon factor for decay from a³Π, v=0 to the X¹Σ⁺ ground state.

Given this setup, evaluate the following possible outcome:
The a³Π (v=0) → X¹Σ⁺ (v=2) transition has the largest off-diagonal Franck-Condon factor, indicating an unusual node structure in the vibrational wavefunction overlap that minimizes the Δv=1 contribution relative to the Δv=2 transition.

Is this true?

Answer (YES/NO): NO